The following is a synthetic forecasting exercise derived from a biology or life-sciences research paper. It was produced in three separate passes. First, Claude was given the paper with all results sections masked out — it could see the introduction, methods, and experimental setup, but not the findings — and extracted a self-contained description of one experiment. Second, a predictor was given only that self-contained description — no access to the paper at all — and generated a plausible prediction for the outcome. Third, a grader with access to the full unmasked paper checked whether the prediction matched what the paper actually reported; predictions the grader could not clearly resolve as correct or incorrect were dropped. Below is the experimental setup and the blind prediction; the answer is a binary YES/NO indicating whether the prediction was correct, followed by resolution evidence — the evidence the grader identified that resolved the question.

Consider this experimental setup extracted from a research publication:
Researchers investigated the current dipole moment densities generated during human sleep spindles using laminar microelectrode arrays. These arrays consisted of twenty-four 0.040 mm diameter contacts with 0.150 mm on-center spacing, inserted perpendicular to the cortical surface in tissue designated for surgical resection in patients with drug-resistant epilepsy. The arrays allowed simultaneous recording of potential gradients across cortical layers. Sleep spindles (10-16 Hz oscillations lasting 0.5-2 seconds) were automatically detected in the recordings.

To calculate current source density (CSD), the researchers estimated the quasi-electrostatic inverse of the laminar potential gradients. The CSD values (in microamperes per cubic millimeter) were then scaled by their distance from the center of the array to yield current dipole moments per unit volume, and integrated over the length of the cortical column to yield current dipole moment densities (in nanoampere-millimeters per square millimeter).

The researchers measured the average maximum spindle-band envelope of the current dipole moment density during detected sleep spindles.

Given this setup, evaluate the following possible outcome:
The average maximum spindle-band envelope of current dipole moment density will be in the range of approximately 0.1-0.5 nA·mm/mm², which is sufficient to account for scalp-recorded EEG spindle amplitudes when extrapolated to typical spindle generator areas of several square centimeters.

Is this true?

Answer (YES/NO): YES